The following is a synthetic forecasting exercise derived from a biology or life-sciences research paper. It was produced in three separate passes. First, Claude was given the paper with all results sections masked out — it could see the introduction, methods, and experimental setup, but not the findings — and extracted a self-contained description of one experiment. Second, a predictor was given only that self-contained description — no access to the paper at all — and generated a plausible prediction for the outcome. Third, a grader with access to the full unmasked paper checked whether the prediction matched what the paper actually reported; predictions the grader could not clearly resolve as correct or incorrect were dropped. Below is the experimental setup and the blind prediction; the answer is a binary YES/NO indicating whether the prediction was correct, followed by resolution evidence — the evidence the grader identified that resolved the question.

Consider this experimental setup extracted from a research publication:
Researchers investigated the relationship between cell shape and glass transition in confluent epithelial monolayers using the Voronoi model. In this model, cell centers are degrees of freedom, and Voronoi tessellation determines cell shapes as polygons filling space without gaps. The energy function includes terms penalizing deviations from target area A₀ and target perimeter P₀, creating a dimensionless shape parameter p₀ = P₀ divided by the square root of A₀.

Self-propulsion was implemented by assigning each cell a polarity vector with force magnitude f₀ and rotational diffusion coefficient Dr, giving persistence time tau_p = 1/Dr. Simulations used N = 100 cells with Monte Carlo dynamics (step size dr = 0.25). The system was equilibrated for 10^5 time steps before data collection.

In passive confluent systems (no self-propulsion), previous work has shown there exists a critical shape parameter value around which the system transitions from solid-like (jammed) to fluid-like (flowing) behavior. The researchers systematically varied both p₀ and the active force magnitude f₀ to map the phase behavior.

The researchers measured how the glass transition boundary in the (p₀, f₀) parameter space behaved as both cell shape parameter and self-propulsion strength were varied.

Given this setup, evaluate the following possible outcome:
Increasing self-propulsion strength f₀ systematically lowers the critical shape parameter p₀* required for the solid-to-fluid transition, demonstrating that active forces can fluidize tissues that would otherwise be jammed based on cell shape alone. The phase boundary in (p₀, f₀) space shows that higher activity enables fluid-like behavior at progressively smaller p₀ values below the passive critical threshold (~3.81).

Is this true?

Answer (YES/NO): YES